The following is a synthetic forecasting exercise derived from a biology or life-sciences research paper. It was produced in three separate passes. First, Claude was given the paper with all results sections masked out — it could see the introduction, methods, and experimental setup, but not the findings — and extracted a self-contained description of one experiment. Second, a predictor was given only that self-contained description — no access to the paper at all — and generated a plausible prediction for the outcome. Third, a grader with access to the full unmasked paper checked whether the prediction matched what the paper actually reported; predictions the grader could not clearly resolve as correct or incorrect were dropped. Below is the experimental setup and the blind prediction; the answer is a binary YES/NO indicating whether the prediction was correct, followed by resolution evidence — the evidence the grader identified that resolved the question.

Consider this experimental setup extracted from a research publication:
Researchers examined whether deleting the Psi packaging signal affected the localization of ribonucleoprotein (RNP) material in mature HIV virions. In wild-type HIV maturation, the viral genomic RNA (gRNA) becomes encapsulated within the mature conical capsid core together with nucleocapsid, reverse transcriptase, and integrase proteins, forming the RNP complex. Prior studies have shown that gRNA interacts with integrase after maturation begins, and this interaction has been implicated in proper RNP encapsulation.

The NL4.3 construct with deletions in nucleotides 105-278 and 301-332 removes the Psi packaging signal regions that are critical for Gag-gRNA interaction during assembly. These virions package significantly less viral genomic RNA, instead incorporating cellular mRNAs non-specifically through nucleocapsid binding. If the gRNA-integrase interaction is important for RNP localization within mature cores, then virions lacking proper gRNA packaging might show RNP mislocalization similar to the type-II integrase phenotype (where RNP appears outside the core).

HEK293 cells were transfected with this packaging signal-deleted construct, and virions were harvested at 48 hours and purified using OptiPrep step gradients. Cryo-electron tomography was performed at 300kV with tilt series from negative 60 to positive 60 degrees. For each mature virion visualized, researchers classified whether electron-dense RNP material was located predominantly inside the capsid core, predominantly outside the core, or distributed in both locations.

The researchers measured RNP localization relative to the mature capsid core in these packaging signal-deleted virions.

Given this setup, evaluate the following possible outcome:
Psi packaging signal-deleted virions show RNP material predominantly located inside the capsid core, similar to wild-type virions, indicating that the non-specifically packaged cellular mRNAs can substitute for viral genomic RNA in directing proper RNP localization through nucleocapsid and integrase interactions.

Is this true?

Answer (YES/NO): NO